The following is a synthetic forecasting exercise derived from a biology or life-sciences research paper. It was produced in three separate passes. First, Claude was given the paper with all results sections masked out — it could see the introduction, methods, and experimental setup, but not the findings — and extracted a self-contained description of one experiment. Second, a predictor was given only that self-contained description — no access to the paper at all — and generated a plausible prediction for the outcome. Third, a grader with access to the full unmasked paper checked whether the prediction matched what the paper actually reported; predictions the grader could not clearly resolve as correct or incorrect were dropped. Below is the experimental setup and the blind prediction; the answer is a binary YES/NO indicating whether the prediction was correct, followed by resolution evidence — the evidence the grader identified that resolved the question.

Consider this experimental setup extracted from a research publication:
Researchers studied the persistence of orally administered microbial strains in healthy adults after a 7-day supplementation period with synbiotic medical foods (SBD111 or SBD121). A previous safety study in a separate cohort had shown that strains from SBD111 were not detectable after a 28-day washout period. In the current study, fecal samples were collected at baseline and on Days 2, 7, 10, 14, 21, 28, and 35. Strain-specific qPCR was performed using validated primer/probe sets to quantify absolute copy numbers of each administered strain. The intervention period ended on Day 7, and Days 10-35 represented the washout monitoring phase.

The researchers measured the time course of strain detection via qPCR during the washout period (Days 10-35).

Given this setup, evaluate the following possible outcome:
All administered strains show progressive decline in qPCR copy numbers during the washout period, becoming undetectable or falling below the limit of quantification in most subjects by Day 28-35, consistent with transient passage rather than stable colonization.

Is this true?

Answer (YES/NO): NO